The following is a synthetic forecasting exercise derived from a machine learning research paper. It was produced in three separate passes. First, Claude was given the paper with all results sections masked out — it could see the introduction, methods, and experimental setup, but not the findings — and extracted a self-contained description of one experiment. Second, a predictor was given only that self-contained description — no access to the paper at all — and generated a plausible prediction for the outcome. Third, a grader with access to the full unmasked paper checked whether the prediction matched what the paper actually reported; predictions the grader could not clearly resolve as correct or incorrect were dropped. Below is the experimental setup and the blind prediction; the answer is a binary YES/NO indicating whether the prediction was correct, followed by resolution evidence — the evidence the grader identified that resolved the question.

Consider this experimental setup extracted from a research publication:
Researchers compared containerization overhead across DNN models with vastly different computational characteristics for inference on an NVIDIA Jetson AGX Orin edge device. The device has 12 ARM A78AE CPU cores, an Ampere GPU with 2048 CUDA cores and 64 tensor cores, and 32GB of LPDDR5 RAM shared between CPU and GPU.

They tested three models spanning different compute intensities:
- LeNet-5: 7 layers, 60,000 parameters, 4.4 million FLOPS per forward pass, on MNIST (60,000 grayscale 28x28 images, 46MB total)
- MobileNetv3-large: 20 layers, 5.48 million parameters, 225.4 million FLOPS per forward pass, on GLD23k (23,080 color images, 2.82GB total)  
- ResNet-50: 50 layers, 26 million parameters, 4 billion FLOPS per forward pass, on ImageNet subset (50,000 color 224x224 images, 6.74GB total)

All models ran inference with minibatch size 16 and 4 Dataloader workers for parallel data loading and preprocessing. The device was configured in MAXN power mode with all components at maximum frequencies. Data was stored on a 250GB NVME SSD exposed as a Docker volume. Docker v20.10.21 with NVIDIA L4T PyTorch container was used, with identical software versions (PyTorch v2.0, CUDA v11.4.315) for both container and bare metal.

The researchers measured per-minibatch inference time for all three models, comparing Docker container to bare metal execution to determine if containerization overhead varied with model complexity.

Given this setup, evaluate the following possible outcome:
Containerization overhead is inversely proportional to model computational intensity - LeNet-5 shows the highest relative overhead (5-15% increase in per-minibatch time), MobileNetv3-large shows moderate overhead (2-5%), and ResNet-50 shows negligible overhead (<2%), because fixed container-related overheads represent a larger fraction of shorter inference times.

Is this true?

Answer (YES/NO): NO